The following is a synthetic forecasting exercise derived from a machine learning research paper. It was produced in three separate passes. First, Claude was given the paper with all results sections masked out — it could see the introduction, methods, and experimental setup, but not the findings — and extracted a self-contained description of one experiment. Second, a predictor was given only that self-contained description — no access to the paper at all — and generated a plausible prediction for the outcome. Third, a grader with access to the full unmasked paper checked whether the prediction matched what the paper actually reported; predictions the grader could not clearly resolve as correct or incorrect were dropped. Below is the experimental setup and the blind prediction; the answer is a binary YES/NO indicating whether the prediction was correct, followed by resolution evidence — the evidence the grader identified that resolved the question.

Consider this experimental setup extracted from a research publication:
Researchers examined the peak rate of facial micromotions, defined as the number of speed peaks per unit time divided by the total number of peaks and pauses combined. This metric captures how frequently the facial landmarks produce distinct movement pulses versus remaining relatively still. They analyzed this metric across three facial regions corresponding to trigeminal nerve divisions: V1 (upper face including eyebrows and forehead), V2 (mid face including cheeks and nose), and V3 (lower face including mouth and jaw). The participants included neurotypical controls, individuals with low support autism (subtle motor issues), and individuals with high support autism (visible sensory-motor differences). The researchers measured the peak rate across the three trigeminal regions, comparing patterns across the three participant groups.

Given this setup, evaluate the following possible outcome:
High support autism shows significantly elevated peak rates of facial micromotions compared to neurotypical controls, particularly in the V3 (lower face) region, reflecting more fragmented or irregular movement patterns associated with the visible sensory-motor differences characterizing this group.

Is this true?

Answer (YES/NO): NO